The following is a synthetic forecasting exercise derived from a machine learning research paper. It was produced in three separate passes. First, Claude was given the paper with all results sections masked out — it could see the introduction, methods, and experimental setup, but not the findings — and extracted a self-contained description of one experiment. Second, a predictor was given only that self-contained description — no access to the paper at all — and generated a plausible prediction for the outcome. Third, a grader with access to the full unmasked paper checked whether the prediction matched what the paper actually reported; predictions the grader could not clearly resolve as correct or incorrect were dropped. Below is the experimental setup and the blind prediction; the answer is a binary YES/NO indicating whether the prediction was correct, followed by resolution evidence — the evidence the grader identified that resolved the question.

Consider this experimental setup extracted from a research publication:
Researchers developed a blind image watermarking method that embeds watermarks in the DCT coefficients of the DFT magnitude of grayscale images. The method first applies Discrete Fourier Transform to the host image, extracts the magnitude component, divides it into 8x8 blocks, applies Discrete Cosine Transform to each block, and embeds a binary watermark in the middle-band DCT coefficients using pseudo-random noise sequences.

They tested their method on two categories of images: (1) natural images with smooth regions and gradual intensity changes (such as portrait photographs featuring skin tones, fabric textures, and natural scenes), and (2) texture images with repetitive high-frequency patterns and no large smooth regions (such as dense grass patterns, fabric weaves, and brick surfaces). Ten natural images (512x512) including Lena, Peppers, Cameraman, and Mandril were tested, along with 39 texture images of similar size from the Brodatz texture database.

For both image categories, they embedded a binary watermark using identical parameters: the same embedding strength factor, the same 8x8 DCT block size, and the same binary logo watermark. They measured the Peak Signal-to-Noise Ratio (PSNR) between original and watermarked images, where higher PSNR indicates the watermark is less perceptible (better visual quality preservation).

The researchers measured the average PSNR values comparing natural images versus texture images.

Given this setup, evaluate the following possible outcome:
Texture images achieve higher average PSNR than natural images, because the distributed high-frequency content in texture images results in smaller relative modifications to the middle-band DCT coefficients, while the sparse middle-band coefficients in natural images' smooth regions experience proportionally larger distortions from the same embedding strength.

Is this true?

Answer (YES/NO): NO